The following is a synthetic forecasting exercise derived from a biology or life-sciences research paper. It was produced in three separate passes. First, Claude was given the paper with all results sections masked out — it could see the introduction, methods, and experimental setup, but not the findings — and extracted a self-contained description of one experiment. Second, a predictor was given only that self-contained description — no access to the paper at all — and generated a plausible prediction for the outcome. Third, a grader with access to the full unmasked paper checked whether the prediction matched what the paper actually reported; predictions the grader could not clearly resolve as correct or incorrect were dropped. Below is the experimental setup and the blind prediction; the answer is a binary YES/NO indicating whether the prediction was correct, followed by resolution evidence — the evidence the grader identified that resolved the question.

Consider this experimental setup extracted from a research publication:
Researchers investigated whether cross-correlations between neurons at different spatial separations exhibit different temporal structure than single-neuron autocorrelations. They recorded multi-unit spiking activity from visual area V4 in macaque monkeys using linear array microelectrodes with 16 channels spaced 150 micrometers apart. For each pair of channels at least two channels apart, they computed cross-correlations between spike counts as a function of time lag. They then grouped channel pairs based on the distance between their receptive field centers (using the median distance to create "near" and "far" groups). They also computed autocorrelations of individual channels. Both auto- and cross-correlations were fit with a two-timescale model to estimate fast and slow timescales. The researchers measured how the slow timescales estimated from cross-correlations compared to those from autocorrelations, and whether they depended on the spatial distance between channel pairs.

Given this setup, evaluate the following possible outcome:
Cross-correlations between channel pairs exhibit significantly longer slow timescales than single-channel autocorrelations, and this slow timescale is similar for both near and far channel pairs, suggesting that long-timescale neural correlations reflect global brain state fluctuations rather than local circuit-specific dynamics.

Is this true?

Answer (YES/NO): NO